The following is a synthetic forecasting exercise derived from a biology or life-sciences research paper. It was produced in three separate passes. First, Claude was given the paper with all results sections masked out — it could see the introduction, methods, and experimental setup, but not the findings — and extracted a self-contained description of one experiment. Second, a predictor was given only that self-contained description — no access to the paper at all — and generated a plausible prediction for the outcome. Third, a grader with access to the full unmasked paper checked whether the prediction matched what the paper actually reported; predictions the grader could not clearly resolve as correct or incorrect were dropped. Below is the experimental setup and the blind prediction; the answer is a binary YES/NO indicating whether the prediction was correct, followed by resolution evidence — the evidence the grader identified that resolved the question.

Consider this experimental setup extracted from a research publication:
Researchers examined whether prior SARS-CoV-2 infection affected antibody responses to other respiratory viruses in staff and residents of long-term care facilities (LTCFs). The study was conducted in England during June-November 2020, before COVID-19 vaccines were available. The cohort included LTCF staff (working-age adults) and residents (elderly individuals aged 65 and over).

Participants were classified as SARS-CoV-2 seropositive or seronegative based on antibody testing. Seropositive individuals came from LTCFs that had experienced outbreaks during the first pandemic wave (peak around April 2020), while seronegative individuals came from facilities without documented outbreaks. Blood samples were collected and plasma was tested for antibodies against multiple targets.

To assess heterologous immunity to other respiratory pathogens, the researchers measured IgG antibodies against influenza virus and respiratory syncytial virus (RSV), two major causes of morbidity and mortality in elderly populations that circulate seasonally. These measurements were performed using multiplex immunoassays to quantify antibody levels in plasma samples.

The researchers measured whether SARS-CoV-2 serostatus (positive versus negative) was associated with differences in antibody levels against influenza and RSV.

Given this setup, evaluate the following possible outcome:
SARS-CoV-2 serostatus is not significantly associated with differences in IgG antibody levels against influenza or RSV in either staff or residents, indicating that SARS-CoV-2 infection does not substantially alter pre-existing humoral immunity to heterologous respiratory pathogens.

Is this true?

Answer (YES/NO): YES